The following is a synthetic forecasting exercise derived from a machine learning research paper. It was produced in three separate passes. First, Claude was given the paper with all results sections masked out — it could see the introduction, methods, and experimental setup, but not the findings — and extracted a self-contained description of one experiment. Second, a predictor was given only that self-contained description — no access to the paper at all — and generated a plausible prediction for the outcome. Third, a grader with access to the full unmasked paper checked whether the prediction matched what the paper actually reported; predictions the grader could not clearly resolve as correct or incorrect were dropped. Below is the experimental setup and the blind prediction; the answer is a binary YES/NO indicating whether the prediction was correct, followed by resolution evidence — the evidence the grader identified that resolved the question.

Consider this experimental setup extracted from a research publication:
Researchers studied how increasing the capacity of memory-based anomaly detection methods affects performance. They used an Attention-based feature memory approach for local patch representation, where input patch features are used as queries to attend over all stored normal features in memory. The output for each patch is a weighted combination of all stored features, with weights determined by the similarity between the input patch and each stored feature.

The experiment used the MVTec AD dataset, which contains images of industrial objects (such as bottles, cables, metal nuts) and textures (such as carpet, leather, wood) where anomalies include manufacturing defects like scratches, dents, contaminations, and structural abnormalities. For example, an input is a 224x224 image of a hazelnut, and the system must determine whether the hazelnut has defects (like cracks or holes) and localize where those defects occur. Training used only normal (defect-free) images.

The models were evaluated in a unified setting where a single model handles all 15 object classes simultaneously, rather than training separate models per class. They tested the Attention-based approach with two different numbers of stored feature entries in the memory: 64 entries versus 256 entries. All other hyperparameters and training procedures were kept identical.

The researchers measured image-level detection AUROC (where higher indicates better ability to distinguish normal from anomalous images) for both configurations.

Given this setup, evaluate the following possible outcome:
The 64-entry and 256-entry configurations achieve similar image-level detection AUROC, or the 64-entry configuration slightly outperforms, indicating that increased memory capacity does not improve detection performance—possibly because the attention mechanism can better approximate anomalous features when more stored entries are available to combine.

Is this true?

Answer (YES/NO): YES